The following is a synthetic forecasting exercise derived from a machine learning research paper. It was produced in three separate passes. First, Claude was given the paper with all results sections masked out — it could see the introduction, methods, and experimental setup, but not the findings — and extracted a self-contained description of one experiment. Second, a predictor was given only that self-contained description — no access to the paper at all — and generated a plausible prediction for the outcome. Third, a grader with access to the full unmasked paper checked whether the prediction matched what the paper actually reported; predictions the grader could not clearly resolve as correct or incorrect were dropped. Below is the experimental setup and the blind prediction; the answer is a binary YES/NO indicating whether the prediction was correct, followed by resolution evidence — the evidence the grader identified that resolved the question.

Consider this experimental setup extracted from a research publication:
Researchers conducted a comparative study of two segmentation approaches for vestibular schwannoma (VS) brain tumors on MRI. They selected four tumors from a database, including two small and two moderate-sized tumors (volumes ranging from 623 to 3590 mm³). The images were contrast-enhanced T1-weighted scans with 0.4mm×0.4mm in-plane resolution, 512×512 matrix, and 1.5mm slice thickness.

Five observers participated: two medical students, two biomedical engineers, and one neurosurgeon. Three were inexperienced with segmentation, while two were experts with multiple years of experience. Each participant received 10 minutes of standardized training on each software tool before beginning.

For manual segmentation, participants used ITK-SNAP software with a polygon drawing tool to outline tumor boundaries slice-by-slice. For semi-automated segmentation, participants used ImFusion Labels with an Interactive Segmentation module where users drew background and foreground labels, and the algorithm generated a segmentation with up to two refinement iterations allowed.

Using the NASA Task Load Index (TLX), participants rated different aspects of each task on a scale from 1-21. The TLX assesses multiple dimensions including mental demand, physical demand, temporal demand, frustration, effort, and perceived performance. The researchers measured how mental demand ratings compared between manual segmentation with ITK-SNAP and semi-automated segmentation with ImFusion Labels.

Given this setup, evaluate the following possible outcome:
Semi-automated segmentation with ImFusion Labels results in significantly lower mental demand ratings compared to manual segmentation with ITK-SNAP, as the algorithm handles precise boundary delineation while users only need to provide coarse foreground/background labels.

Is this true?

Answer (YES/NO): NO